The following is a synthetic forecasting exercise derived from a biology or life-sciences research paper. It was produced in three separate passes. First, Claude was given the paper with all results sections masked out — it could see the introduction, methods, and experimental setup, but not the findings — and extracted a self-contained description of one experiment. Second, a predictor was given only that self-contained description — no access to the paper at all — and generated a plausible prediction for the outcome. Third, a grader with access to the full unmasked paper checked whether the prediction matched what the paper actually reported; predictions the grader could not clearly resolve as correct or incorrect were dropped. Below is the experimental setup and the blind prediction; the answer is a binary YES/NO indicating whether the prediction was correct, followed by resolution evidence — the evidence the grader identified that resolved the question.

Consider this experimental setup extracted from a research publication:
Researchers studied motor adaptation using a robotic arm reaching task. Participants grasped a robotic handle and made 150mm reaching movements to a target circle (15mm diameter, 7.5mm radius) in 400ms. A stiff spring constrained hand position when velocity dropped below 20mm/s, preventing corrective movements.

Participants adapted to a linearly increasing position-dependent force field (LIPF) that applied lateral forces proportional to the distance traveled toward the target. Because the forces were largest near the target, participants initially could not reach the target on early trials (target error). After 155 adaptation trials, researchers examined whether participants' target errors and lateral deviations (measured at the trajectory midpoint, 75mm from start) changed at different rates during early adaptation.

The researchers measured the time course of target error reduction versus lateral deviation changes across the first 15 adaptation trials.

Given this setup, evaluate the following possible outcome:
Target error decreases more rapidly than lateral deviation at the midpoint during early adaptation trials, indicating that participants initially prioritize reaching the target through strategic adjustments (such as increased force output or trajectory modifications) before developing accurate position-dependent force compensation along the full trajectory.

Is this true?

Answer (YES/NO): YES